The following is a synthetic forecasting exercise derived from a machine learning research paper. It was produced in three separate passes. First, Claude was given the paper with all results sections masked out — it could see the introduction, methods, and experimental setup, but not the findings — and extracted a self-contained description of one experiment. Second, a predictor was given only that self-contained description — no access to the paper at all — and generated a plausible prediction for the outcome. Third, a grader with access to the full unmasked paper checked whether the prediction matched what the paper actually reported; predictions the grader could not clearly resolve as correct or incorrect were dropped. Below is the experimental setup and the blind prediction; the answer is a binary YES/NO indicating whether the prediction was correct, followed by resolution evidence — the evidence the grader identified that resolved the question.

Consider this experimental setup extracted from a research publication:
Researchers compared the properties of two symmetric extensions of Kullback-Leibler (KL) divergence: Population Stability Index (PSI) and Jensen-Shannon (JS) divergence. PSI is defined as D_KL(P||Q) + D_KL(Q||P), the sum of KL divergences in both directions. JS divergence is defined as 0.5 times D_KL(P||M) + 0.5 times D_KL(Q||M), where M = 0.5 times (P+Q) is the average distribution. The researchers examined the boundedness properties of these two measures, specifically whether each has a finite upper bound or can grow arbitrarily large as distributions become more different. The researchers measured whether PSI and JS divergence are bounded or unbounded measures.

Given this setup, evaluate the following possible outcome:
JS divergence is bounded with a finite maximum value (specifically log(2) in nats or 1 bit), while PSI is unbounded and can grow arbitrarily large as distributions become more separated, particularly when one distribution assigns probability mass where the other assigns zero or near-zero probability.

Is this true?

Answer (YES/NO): YES